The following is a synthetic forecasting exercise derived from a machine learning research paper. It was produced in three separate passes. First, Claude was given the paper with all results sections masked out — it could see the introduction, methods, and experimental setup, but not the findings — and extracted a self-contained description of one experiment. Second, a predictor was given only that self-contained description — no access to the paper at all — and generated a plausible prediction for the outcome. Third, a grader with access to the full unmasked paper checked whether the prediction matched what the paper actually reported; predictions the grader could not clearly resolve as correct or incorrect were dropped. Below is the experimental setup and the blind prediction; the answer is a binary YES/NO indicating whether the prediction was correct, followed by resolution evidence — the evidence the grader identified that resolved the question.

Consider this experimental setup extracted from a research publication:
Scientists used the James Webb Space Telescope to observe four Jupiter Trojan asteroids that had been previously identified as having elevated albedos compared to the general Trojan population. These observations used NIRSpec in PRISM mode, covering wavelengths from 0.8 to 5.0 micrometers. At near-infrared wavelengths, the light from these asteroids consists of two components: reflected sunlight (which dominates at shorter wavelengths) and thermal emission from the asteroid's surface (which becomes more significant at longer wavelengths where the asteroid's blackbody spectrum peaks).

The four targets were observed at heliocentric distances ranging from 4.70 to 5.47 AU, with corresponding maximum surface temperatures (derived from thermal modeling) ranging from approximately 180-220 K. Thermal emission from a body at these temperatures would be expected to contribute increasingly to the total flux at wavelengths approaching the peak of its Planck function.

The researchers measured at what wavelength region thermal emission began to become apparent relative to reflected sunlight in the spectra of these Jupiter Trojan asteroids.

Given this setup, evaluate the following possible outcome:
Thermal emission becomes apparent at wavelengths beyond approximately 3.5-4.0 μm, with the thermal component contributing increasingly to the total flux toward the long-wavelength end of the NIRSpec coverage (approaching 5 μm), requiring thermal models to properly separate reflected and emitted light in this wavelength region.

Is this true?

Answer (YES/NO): NO